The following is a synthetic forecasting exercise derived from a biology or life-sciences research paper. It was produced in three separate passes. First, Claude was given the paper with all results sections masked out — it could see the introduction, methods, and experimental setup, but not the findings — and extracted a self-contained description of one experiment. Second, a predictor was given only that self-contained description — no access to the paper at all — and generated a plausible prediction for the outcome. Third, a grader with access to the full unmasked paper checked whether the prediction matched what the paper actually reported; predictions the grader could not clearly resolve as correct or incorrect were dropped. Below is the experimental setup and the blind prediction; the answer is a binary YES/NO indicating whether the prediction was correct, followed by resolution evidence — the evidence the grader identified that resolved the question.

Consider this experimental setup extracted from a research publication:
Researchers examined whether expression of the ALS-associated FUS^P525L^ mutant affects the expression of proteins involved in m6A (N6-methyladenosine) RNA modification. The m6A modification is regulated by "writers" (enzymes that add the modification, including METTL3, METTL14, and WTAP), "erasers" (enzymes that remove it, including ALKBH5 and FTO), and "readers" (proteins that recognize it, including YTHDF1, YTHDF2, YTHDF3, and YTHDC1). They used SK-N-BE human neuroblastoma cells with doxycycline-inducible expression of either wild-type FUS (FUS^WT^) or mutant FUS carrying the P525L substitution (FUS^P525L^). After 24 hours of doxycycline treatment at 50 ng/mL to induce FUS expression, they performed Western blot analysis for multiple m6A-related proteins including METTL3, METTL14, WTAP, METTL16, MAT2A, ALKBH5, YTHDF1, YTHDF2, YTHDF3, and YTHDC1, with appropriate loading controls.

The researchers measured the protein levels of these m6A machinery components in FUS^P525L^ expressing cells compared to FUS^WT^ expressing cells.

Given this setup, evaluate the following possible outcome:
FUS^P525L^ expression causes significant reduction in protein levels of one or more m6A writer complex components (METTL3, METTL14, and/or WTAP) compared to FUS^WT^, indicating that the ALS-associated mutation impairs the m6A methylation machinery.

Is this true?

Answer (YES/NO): NO